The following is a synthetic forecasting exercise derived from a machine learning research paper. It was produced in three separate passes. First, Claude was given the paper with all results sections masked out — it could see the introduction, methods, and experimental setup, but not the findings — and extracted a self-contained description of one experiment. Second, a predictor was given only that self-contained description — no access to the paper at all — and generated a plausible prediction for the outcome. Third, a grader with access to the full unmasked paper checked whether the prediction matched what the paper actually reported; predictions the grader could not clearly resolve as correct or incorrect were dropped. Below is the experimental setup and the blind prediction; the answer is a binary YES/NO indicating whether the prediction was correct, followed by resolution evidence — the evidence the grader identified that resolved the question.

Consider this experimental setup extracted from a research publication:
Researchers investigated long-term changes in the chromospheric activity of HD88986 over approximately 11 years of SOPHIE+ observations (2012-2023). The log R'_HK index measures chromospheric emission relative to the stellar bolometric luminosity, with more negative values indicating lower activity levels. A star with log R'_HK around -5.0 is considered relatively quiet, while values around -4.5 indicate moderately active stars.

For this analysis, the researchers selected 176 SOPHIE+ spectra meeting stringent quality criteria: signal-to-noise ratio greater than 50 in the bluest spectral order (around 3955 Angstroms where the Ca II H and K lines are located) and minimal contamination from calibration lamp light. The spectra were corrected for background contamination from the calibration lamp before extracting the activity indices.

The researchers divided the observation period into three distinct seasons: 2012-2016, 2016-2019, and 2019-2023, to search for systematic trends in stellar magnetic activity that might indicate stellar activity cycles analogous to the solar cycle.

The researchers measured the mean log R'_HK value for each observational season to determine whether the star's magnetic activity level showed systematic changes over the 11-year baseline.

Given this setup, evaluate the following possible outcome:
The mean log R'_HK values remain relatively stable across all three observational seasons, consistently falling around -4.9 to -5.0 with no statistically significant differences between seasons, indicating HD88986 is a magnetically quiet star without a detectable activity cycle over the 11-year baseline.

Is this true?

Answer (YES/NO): NO